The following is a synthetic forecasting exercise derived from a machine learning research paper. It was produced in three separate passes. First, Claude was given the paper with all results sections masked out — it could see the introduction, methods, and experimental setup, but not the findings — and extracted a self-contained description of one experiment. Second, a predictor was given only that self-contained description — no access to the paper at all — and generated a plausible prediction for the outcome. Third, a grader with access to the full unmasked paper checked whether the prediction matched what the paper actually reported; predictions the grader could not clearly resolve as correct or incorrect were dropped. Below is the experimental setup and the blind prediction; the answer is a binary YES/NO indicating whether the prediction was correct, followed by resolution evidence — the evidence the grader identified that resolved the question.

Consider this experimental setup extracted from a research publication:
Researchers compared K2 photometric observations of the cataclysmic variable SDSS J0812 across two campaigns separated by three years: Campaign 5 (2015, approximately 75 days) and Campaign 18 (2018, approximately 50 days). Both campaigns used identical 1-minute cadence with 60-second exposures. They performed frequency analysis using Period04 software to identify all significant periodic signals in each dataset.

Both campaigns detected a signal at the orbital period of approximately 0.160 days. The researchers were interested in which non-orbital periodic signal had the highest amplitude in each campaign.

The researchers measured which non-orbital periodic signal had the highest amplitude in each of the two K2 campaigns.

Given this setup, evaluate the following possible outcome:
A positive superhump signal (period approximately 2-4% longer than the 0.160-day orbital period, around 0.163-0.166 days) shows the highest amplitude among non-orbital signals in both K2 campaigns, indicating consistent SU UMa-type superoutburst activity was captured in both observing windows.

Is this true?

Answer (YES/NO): NO